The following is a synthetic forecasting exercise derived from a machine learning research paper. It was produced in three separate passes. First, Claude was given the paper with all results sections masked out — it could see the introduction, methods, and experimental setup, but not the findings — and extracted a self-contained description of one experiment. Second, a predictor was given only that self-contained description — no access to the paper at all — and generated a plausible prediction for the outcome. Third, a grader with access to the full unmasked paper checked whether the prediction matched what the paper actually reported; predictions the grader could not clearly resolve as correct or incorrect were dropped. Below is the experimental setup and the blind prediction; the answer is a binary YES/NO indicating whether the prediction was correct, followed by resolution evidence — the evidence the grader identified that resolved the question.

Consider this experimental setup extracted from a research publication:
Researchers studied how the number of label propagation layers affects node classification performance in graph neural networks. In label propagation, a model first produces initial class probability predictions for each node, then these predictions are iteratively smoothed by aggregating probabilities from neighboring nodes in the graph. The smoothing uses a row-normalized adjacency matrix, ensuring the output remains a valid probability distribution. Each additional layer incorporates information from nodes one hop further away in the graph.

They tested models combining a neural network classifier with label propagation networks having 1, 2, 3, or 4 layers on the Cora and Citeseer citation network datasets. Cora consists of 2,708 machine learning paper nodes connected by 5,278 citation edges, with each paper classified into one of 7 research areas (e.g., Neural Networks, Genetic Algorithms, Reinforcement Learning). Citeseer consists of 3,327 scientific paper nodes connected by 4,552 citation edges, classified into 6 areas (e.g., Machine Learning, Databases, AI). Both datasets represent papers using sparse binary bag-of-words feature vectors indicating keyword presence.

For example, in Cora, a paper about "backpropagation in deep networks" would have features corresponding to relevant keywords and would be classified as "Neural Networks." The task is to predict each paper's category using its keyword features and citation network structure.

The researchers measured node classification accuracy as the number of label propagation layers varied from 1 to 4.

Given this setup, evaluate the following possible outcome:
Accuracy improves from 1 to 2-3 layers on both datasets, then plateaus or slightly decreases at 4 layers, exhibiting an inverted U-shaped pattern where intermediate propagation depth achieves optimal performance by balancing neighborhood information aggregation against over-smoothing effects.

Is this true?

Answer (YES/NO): NO